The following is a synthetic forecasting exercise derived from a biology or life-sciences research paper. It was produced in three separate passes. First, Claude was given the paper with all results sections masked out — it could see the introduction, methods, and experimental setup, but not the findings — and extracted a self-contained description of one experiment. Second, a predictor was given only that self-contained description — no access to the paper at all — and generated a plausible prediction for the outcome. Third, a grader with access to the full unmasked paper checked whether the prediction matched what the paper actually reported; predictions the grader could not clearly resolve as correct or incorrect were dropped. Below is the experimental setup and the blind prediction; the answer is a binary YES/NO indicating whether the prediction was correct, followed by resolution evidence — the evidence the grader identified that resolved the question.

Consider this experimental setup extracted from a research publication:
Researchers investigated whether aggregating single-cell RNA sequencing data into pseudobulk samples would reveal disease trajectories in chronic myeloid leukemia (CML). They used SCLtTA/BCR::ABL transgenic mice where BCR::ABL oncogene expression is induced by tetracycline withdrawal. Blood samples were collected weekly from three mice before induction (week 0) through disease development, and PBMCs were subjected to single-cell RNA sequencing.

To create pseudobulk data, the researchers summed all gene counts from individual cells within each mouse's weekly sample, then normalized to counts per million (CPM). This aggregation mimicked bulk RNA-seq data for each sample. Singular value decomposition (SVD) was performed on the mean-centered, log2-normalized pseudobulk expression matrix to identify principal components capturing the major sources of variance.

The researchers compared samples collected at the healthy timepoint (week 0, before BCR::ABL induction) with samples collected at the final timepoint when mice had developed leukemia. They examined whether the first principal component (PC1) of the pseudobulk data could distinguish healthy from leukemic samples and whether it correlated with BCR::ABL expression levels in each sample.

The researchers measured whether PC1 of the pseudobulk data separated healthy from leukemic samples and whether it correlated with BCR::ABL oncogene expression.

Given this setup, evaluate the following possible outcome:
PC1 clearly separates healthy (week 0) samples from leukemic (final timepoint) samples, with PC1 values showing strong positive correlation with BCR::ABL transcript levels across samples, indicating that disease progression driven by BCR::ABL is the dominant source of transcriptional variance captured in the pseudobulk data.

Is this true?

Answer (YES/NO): YES